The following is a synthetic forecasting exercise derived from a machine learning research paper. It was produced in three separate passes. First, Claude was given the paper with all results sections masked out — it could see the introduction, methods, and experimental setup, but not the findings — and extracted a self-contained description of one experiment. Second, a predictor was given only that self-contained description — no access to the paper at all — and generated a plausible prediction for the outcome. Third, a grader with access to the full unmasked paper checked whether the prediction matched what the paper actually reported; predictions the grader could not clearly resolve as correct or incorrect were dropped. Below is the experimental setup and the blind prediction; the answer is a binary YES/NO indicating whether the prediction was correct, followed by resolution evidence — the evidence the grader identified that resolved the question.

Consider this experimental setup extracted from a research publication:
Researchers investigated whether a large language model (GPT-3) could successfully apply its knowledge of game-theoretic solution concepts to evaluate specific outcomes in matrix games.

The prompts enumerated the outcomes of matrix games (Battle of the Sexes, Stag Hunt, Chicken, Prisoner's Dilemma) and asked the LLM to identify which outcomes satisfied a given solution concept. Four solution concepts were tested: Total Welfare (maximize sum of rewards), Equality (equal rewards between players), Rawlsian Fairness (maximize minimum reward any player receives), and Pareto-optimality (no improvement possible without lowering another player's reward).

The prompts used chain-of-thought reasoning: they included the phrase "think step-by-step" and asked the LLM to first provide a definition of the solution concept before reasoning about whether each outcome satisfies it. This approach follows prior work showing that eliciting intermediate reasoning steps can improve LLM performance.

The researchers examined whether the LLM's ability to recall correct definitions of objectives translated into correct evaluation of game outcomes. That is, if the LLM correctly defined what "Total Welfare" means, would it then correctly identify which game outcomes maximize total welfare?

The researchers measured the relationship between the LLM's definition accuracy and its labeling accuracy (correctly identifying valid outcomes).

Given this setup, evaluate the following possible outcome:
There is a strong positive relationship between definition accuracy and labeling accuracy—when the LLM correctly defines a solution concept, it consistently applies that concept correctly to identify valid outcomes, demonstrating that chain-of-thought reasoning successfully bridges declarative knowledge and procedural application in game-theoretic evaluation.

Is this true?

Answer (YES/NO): NO